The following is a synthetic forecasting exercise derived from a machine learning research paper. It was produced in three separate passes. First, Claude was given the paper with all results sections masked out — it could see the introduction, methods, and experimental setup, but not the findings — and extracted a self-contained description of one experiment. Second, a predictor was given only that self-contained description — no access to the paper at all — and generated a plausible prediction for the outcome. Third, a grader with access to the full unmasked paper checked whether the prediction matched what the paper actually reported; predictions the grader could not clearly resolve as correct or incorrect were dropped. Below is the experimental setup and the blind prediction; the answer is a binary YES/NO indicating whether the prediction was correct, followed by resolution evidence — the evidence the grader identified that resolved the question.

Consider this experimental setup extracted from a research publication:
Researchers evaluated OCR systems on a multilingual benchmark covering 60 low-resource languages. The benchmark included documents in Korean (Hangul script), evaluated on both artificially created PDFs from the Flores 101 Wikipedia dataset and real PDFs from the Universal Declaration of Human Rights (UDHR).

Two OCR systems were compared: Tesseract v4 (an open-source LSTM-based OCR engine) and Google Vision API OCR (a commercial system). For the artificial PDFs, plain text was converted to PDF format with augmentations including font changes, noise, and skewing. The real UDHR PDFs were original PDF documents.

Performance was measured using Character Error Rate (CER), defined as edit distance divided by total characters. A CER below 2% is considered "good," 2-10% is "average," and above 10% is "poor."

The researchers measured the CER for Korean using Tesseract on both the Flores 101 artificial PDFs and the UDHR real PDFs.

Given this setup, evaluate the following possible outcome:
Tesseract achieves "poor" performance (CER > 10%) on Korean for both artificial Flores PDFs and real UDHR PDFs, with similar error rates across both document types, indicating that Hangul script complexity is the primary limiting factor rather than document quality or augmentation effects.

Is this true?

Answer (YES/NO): NO